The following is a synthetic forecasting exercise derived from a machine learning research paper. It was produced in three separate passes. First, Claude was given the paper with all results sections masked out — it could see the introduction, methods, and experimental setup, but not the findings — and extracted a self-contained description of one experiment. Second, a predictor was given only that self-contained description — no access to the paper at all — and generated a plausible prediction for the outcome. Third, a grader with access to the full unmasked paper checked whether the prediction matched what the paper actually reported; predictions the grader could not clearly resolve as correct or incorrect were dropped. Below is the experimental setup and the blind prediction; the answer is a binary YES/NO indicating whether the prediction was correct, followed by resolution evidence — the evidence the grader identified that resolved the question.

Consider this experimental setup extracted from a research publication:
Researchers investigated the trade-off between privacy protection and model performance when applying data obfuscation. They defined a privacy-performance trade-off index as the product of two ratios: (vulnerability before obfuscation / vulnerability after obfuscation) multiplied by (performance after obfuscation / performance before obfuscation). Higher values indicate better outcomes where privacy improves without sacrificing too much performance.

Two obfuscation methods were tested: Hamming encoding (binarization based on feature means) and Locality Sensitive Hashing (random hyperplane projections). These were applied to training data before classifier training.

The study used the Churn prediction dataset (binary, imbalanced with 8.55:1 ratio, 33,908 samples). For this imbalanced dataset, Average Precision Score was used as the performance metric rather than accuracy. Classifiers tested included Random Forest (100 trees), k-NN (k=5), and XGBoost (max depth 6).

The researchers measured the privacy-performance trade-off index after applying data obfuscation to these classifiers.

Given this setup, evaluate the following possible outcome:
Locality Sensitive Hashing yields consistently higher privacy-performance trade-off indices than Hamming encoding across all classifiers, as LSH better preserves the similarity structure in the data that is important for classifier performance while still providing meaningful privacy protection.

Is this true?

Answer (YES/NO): NO